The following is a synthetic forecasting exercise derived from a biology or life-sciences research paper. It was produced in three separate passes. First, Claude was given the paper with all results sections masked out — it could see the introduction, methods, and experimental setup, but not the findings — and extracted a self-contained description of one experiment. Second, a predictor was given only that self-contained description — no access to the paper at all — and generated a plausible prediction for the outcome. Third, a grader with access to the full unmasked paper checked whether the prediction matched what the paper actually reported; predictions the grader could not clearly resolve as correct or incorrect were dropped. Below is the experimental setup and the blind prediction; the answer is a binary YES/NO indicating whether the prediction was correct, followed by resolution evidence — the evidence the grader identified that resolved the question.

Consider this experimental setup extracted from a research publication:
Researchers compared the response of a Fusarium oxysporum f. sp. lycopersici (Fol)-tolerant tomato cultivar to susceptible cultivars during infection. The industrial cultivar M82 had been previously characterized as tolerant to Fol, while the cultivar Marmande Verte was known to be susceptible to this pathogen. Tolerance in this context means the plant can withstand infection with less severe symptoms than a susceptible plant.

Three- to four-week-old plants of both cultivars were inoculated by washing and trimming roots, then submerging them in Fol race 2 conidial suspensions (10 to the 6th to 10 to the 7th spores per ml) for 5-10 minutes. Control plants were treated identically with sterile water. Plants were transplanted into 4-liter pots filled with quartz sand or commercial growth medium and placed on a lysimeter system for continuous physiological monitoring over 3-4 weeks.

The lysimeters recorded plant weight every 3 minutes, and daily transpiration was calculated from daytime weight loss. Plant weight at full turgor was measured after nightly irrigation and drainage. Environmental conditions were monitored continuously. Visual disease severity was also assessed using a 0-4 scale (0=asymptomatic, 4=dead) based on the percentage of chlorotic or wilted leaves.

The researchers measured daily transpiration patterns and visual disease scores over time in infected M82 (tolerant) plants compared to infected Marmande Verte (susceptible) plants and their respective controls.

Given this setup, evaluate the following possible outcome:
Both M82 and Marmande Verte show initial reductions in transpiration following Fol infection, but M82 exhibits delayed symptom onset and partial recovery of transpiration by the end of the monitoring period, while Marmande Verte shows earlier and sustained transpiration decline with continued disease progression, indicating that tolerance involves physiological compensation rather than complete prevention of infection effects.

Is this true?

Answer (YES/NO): NO